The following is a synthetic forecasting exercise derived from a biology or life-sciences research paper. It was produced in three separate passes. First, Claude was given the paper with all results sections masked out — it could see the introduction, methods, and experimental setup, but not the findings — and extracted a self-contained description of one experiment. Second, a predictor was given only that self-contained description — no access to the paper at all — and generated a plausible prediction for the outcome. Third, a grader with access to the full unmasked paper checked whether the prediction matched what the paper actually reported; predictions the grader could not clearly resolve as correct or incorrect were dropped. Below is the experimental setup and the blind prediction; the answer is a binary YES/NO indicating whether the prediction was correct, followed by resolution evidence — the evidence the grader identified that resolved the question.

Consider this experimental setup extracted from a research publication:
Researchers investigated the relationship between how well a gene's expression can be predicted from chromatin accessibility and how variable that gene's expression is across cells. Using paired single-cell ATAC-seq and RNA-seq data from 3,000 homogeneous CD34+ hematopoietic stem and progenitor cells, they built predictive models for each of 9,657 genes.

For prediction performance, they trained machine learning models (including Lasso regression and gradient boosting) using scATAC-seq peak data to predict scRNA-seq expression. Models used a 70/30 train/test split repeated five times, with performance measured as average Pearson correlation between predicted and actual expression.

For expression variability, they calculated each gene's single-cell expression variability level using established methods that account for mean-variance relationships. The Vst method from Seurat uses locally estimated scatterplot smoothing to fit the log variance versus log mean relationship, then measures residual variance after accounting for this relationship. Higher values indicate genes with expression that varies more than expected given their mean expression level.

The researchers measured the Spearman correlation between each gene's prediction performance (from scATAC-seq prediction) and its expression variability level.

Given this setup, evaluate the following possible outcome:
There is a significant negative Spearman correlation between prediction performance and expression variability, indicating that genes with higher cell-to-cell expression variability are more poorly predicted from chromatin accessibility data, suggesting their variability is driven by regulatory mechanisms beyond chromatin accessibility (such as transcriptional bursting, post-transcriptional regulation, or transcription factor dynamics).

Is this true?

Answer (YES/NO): NO